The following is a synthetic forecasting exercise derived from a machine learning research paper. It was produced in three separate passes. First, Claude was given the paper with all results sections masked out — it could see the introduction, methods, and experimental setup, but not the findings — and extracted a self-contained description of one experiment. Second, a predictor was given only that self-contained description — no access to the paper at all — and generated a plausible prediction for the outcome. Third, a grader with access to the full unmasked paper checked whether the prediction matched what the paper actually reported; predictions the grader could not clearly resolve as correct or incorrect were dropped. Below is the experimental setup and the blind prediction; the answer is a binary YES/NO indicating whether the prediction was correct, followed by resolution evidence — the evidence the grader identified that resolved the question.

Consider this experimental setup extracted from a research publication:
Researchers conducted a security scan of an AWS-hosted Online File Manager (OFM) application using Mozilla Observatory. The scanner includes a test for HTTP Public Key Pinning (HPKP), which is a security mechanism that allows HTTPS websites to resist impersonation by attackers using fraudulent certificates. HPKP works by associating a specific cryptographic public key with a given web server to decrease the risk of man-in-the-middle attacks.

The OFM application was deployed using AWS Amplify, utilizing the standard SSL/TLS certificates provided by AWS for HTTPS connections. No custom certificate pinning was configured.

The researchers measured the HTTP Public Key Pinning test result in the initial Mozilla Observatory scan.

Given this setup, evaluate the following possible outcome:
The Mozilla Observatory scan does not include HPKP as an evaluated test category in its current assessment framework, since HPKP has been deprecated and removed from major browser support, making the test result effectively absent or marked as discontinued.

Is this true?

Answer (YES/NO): NO